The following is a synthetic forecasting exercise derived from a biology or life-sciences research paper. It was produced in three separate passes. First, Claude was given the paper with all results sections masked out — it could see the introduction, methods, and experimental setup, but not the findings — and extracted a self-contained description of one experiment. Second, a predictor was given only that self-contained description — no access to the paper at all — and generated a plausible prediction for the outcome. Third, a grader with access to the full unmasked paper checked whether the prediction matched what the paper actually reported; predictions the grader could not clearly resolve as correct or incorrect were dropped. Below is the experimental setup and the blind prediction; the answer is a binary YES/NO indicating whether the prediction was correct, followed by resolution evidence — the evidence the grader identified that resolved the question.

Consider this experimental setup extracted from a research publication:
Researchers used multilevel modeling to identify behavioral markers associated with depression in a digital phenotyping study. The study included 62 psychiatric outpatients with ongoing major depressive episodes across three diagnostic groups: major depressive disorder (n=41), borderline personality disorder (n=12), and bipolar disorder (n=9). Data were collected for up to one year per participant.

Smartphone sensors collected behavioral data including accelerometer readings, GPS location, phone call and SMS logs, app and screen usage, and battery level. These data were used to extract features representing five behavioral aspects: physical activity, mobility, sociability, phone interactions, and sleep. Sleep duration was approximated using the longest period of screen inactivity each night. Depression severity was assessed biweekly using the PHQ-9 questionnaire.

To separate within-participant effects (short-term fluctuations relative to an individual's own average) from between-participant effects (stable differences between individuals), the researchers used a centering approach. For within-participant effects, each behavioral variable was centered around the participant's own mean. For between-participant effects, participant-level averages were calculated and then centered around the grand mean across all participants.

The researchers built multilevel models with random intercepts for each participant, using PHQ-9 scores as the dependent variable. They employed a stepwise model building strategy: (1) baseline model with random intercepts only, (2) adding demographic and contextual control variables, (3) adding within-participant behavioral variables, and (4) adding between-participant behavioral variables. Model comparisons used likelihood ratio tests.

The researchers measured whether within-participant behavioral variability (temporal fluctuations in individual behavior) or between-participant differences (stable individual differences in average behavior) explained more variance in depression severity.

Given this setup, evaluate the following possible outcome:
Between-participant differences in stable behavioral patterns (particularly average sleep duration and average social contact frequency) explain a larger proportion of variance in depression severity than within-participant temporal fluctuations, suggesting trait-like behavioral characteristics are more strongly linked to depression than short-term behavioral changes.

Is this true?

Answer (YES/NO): NO